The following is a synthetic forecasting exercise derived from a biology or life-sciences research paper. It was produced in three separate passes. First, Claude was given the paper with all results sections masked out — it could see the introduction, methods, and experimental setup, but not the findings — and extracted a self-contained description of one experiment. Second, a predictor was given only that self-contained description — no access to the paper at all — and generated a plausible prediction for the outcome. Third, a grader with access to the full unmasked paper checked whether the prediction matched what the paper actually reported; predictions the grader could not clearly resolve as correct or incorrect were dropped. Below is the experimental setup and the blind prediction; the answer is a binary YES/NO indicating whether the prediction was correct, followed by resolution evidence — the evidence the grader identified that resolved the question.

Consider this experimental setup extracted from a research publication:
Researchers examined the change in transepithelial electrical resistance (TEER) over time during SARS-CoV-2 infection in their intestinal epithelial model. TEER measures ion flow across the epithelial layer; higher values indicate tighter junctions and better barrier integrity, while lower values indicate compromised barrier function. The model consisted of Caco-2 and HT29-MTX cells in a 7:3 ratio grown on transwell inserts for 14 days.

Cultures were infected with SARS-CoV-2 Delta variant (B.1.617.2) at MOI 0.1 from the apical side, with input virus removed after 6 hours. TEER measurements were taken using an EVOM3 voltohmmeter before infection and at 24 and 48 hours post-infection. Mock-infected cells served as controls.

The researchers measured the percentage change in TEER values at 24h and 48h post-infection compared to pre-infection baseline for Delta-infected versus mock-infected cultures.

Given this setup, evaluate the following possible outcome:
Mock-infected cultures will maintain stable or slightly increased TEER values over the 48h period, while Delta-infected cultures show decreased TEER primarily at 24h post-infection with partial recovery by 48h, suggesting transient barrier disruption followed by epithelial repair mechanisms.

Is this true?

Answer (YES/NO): NO